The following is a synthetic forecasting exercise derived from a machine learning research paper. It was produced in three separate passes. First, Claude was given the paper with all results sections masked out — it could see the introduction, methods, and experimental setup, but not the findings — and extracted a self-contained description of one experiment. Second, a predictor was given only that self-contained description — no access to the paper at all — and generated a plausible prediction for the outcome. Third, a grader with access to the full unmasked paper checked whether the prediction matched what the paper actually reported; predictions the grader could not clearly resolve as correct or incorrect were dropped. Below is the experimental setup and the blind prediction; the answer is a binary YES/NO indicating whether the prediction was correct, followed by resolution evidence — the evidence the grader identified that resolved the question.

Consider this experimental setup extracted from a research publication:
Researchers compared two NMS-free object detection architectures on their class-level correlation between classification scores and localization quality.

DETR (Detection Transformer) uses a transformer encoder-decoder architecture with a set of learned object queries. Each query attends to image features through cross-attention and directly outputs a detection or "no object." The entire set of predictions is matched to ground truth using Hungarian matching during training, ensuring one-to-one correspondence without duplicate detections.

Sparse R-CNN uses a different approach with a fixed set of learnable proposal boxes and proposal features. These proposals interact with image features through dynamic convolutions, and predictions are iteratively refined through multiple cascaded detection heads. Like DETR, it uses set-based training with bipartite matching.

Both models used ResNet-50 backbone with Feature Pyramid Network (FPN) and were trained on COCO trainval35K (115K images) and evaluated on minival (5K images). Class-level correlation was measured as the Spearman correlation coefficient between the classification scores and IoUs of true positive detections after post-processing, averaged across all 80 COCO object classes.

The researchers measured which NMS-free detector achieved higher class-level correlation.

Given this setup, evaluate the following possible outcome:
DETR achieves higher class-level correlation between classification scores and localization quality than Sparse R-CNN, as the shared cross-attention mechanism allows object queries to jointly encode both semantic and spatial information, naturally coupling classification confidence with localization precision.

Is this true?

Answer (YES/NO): YES